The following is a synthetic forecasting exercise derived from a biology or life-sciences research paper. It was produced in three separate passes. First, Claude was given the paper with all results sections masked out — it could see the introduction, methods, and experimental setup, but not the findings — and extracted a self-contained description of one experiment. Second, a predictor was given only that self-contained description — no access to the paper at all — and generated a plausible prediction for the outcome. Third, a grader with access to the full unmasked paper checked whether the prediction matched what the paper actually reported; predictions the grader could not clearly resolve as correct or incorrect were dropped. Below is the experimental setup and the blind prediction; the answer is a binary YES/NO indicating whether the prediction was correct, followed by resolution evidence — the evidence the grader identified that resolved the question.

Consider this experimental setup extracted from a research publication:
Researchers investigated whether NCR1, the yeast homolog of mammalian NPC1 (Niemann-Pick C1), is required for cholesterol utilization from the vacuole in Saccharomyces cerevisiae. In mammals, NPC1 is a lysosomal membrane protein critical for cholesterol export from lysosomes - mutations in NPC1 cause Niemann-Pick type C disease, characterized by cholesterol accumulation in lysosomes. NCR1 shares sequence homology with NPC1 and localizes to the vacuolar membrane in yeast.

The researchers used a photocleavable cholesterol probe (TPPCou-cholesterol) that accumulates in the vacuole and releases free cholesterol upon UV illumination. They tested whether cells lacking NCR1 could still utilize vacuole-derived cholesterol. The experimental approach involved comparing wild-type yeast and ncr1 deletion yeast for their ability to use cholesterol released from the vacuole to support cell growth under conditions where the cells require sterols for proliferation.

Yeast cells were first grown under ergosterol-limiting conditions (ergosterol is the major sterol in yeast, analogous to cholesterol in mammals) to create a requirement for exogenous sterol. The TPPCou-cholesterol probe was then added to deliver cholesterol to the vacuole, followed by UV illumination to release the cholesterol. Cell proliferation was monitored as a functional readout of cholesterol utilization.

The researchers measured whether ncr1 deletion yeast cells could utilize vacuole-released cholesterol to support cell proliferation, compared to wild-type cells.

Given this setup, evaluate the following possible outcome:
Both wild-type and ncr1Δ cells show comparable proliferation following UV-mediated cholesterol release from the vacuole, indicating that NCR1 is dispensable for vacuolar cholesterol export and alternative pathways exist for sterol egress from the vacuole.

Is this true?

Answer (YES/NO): YES